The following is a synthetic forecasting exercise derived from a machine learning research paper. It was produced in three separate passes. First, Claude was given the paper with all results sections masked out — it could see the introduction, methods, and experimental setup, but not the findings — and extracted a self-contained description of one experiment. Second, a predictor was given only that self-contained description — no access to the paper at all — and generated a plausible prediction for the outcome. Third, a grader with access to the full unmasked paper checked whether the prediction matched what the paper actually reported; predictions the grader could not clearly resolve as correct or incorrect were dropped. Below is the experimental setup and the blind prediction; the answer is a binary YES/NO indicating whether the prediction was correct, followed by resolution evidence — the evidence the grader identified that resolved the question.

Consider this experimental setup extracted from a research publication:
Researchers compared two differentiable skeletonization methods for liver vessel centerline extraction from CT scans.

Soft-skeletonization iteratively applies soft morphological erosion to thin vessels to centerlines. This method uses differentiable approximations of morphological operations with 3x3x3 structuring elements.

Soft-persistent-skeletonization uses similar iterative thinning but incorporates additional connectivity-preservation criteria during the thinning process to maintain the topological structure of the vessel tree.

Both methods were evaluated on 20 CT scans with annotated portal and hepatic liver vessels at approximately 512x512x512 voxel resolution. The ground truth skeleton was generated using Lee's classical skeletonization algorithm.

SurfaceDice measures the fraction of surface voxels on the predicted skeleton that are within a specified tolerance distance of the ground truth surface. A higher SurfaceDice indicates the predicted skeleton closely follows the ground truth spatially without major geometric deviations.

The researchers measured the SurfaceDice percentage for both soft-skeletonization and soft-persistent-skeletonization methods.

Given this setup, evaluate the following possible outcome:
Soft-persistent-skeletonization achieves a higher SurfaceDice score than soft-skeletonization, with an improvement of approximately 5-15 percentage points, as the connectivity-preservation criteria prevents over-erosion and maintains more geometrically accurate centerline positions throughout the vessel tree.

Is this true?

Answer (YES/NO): NO